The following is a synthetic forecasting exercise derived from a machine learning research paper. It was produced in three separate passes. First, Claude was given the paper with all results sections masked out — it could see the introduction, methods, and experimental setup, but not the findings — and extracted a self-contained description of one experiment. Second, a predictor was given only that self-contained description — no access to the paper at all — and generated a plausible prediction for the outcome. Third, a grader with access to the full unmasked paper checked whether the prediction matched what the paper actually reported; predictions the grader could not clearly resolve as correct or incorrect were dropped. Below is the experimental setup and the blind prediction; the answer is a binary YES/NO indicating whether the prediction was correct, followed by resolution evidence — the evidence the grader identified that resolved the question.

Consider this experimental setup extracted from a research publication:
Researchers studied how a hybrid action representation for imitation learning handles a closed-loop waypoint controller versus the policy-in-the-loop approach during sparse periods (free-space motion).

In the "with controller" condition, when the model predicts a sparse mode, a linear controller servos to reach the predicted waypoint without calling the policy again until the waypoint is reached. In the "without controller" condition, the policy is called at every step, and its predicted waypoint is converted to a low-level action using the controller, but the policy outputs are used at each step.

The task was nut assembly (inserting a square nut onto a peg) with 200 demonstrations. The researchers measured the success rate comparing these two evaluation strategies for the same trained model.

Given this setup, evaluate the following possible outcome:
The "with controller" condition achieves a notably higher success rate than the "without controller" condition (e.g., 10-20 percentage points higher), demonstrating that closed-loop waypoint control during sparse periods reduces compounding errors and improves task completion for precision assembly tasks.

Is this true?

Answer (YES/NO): YES